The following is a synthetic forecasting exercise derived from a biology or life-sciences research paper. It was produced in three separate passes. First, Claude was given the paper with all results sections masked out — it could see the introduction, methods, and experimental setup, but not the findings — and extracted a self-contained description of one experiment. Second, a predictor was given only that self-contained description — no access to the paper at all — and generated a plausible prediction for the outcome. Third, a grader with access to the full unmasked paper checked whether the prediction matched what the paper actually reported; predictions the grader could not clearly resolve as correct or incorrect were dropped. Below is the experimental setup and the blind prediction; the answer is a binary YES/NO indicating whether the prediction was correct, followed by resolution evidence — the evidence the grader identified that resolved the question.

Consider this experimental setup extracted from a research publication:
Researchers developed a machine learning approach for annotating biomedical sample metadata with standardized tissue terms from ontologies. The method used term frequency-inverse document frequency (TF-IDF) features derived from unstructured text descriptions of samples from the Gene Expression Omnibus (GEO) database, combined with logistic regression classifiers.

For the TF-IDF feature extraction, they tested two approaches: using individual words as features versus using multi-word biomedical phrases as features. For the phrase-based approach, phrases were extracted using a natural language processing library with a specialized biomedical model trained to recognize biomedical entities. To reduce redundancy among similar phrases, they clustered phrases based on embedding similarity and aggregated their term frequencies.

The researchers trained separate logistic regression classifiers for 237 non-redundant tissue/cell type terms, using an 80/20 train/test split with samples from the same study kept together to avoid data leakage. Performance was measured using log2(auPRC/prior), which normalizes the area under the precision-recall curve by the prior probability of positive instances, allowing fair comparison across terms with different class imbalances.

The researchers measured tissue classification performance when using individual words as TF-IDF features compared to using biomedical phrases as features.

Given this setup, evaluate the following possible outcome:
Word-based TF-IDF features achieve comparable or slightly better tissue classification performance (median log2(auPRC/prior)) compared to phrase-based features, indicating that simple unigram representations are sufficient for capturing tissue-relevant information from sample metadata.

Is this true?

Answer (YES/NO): YES